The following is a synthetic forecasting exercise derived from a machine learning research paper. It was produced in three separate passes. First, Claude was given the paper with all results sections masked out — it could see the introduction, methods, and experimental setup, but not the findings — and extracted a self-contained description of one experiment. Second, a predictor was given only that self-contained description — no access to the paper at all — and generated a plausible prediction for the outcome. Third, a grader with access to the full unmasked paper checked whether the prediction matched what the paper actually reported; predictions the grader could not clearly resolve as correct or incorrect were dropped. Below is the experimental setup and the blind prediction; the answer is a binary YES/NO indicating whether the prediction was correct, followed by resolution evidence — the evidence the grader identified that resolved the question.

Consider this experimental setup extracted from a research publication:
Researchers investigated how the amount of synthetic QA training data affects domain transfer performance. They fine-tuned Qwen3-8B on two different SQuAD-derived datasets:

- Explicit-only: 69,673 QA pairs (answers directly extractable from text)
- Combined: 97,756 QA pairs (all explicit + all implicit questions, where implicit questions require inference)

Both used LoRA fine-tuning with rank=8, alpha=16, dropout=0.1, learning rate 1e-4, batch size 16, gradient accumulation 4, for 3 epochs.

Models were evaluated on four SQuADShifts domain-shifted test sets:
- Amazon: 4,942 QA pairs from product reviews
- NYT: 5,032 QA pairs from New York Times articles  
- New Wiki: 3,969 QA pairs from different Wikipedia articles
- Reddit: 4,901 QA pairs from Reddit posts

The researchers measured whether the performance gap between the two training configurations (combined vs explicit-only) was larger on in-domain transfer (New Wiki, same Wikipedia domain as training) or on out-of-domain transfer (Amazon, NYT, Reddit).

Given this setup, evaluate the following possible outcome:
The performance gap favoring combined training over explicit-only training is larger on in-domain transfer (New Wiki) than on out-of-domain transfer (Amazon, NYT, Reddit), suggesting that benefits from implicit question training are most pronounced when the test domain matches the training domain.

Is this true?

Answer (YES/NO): NO